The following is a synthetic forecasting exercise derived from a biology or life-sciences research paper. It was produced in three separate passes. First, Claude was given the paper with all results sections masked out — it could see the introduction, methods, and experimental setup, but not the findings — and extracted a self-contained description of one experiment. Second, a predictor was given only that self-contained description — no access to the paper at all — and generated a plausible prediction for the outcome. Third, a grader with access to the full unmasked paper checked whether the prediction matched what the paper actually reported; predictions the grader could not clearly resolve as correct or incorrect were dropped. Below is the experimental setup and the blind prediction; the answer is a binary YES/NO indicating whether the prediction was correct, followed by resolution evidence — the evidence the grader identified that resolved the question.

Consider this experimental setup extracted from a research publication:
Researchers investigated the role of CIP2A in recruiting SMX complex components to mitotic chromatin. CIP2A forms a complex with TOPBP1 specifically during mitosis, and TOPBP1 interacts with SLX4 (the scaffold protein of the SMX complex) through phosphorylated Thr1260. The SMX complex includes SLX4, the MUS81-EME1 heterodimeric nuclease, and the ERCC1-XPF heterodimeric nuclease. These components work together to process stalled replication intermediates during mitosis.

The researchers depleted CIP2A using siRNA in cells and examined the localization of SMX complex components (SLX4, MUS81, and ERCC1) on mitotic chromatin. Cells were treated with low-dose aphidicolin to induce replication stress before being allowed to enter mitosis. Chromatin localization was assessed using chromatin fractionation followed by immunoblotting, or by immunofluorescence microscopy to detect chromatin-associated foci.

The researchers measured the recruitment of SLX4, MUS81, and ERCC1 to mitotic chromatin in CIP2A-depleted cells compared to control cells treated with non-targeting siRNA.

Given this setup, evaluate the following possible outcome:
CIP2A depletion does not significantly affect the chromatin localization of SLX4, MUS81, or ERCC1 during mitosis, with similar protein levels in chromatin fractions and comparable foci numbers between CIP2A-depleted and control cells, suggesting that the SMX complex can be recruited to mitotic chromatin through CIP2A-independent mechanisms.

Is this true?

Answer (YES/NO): NO